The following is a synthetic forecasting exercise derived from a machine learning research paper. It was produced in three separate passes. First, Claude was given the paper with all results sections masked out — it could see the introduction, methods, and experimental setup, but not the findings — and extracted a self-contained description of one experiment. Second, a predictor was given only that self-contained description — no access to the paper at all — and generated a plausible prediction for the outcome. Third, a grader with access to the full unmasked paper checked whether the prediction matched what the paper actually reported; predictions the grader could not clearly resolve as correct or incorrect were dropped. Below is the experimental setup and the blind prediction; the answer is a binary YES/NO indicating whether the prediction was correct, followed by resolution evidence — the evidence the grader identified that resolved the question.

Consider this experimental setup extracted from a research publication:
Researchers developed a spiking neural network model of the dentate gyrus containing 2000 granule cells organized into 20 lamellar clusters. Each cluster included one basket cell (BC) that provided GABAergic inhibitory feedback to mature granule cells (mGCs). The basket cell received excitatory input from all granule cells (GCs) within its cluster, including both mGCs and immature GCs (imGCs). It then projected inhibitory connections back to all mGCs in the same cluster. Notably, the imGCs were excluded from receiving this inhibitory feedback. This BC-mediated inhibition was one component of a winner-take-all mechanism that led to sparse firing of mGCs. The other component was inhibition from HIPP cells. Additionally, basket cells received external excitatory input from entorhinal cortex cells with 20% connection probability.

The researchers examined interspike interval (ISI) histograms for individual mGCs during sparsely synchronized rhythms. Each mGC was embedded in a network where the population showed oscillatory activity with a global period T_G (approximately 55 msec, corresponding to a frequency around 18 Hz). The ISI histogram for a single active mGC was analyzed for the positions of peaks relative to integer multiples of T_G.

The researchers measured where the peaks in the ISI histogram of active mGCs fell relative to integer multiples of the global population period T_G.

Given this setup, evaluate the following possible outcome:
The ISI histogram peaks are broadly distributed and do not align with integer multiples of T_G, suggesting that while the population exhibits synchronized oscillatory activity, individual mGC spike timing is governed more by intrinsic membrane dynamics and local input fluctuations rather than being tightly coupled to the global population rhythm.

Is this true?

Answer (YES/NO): NO